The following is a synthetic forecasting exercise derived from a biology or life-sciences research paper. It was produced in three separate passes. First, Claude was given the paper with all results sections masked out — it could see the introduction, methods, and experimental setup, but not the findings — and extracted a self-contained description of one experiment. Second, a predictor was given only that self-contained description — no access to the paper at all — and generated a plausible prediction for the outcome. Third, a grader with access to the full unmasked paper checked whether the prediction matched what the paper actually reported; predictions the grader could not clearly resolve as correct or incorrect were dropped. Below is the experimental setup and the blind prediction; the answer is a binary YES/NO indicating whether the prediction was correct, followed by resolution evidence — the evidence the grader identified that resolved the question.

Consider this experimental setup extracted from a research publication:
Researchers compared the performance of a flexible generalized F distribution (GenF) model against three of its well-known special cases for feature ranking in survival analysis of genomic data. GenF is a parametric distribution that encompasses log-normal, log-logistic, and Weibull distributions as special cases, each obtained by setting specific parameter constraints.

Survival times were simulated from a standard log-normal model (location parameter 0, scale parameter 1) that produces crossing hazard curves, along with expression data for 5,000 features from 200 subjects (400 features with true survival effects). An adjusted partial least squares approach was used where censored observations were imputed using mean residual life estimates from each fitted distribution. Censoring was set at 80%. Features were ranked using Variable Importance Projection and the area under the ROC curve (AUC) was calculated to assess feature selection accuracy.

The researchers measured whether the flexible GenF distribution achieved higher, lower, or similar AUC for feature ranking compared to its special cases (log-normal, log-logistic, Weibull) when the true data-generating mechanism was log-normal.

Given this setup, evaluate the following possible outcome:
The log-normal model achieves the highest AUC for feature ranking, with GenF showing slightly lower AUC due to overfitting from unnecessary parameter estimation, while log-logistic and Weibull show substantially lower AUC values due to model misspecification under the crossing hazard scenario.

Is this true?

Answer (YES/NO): NO